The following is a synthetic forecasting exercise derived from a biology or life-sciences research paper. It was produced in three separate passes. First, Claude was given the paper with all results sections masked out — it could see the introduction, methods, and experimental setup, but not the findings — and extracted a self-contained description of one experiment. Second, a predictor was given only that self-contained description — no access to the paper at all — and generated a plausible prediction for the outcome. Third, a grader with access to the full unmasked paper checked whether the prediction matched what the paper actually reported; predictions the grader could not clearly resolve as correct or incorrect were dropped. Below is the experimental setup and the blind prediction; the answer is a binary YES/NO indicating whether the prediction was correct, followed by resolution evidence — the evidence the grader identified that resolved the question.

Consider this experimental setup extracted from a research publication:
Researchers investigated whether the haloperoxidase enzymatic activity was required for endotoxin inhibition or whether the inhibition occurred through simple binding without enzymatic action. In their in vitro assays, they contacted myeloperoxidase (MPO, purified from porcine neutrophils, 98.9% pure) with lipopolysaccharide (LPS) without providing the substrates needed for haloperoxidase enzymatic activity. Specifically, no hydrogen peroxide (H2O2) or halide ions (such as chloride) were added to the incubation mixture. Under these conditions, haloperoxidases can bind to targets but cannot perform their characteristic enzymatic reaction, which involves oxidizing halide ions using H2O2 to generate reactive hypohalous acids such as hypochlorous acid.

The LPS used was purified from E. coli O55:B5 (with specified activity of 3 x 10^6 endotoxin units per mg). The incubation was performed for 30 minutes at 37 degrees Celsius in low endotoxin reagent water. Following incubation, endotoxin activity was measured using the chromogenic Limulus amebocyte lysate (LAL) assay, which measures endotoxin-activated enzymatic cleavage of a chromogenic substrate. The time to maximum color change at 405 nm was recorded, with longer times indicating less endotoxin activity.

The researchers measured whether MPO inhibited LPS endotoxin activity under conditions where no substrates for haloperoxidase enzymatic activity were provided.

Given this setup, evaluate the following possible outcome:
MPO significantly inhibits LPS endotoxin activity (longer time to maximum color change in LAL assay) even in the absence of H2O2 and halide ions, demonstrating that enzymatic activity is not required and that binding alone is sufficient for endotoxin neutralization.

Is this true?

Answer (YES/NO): YES